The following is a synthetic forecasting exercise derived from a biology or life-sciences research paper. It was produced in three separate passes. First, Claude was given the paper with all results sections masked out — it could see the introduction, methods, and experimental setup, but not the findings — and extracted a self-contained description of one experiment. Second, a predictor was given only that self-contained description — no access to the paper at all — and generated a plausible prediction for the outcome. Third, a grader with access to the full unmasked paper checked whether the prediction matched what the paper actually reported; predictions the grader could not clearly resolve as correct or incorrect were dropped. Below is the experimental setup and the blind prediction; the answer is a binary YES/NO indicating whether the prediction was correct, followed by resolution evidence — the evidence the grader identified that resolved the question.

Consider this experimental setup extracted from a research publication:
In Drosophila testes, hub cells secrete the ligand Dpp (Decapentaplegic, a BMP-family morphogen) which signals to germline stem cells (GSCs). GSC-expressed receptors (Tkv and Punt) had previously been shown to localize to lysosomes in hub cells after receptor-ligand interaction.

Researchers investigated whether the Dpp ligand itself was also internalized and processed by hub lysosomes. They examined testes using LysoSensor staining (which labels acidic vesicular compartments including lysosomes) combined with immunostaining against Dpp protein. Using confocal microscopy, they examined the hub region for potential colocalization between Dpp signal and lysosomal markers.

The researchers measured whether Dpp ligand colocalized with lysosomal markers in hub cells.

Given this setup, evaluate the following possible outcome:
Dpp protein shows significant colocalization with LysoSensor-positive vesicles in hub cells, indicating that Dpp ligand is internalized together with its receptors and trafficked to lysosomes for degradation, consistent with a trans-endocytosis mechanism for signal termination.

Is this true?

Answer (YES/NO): YES